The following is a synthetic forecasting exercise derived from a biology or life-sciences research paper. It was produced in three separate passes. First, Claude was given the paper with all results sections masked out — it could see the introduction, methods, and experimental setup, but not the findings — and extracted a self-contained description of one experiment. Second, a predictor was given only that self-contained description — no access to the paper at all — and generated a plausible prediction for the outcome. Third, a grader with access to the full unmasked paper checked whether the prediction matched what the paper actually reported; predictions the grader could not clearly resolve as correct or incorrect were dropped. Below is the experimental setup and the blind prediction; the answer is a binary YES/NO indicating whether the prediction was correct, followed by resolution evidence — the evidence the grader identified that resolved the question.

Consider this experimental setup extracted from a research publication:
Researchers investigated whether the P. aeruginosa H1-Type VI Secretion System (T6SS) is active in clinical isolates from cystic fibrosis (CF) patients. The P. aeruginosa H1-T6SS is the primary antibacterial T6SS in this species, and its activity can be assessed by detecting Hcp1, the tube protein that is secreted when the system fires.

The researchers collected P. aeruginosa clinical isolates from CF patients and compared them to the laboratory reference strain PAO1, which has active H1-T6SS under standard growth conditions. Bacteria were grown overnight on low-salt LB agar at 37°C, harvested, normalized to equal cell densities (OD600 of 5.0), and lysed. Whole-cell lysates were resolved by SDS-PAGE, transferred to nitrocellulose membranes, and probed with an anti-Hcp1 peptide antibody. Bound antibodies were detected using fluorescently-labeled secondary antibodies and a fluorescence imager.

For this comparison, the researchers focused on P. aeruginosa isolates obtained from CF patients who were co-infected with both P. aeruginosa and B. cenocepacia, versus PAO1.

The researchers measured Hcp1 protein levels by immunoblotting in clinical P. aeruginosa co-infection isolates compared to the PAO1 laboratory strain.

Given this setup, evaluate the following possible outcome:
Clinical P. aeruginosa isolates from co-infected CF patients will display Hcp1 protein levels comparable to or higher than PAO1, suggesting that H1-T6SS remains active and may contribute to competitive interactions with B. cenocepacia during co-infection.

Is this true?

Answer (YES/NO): NO